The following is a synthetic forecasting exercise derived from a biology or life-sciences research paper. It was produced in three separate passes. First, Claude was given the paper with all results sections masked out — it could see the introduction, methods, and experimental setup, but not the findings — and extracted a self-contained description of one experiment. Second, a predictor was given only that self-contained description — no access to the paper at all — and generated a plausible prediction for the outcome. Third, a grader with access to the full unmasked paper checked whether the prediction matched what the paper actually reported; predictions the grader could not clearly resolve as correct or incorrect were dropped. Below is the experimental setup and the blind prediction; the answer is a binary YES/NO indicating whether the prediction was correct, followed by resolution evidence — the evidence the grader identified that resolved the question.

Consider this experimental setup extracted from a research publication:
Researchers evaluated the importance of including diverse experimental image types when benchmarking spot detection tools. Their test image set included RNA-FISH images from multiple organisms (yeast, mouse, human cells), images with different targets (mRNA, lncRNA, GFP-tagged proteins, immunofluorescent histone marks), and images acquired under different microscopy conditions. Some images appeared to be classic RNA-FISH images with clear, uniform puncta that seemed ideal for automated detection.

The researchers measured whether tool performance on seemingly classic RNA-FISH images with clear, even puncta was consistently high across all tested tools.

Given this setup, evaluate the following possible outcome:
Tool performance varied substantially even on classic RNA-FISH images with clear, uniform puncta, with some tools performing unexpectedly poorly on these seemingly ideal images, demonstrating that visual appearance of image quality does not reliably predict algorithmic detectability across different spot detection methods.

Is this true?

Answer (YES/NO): YES